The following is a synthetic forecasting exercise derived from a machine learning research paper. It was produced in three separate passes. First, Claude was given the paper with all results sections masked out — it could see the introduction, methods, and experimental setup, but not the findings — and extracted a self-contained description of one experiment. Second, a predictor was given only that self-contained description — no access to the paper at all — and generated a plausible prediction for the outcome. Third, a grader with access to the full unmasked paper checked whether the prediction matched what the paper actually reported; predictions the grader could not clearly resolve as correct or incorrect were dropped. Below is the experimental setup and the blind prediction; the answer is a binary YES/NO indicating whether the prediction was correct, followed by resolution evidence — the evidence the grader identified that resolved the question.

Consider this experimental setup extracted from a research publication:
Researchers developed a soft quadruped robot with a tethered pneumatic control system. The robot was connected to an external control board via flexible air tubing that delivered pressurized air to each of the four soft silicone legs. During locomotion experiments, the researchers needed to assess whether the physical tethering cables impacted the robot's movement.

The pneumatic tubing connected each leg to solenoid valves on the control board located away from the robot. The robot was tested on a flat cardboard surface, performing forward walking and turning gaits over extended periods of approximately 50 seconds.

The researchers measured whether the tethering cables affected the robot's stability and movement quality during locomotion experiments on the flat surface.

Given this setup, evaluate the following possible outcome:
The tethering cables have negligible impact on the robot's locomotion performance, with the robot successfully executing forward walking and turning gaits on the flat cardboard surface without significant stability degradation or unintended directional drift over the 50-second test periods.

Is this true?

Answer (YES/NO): NO